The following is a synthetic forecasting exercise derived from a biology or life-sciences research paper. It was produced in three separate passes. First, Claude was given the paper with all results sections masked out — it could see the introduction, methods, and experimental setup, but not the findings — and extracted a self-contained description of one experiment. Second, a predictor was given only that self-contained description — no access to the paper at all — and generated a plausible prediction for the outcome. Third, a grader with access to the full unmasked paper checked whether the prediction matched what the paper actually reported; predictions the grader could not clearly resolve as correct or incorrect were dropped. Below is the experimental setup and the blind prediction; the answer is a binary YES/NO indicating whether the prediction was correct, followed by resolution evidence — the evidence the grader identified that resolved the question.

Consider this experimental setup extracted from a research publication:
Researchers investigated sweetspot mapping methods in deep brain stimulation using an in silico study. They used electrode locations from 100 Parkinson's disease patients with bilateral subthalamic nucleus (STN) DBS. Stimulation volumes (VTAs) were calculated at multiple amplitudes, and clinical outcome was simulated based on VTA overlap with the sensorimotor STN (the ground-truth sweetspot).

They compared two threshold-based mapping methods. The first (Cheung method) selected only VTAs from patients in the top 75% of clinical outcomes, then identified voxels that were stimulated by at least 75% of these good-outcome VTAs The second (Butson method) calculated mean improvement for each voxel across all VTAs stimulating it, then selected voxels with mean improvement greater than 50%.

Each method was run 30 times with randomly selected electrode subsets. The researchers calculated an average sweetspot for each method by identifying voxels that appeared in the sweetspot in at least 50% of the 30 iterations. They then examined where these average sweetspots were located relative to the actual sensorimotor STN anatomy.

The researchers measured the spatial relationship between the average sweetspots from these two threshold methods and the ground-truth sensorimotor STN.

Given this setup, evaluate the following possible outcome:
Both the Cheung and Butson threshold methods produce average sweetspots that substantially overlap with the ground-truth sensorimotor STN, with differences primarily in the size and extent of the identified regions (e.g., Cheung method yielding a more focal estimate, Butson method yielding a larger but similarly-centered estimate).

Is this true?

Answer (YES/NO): NO